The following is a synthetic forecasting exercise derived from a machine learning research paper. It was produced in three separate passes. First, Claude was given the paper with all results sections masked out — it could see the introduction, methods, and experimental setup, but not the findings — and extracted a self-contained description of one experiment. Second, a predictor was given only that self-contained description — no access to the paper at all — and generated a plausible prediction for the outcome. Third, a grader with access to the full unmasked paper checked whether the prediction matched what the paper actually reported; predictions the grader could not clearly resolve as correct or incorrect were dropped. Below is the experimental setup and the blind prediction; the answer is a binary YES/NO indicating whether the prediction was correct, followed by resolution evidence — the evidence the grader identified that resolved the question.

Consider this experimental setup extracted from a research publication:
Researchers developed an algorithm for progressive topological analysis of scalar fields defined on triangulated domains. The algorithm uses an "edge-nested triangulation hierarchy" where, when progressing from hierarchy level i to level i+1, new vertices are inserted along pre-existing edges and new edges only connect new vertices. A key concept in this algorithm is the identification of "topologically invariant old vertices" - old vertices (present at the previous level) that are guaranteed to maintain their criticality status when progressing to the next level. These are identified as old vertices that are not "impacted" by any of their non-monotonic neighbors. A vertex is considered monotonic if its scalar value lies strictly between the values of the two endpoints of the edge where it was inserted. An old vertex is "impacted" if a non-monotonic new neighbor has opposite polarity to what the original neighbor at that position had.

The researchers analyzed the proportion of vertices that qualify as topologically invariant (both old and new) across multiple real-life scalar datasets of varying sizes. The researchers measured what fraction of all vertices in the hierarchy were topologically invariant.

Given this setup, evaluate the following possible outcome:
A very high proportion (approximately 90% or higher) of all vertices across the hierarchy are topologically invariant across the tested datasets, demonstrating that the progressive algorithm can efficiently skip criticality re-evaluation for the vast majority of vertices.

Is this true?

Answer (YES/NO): NO